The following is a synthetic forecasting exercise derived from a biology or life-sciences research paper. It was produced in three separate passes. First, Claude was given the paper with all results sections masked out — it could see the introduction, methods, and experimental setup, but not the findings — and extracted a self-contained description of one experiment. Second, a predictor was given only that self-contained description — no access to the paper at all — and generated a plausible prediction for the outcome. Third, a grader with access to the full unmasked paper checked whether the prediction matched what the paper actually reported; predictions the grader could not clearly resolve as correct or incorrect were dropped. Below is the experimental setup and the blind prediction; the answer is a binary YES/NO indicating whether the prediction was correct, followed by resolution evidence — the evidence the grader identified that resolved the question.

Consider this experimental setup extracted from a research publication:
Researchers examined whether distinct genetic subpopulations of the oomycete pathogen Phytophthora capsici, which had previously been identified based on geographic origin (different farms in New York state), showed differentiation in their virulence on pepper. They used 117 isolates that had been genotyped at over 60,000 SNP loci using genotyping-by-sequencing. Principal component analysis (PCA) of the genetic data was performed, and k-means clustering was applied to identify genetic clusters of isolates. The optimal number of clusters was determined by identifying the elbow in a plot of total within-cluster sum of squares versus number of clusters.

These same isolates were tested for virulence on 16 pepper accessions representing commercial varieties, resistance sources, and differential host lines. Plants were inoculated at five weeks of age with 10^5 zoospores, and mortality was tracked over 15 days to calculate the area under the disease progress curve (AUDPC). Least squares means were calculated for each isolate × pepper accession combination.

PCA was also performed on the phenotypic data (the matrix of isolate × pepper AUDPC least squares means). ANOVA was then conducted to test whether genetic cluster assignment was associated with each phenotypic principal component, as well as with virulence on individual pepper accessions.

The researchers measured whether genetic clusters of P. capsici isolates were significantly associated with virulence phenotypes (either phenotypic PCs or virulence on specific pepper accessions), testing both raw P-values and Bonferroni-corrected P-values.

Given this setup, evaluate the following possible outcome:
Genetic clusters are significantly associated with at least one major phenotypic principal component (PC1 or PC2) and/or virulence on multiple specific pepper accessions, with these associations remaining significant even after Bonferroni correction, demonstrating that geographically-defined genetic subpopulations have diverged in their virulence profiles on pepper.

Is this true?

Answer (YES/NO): NO